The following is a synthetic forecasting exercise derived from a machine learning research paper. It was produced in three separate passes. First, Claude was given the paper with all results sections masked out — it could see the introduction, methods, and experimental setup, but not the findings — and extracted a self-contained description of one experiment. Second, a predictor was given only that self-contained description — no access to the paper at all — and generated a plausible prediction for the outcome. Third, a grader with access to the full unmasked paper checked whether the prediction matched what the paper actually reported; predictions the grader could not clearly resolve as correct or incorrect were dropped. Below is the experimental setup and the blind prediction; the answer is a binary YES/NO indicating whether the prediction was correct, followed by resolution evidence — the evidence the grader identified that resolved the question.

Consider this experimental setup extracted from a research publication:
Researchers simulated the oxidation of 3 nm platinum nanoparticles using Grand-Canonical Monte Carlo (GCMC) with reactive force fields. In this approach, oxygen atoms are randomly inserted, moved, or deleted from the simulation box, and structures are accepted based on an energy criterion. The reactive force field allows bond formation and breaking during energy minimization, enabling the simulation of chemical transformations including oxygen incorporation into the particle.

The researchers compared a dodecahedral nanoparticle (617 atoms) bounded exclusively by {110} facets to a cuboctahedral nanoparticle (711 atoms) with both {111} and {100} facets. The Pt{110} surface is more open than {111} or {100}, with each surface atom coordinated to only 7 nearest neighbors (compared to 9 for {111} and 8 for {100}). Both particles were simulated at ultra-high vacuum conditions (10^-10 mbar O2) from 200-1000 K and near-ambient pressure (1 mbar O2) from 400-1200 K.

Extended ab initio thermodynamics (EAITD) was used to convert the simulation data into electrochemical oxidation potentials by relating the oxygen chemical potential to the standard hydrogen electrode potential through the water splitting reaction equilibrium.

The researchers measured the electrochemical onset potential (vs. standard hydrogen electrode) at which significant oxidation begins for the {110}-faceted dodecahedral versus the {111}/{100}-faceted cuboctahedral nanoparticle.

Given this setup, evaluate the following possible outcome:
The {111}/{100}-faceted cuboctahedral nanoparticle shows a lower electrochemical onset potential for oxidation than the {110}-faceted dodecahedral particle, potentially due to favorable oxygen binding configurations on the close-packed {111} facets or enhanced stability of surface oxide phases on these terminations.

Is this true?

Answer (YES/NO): NO